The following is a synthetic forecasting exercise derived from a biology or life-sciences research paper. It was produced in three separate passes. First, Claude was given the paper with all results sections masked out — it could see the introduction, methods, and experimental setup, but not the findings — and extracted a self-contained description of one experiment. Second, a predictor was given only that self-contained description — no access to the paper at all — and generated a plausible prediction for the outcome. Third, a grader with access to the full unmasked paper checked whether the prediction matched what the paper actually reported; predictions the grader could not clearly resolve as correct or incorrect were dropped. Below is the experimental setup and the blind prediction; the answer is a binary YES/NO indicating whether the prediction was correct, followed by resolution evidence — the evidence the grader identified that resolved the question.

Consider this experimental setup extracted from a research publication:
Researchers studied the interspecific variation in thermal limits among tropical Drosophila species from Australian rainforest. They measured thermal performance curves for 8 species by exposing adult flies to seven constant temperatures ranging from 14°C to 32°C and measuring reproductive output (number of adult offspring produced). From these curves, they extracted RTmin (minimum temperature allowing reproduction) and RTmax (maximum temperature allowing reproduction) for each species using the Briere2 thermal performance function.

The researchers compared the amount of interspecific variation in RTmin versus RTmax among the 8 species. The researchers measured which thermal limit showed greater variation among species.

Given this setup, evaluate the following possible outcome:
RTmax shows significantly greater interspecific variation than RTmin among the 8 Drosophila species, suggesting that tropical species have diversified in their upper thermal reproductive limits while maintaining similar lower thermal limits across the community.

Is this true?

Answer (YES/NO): NO